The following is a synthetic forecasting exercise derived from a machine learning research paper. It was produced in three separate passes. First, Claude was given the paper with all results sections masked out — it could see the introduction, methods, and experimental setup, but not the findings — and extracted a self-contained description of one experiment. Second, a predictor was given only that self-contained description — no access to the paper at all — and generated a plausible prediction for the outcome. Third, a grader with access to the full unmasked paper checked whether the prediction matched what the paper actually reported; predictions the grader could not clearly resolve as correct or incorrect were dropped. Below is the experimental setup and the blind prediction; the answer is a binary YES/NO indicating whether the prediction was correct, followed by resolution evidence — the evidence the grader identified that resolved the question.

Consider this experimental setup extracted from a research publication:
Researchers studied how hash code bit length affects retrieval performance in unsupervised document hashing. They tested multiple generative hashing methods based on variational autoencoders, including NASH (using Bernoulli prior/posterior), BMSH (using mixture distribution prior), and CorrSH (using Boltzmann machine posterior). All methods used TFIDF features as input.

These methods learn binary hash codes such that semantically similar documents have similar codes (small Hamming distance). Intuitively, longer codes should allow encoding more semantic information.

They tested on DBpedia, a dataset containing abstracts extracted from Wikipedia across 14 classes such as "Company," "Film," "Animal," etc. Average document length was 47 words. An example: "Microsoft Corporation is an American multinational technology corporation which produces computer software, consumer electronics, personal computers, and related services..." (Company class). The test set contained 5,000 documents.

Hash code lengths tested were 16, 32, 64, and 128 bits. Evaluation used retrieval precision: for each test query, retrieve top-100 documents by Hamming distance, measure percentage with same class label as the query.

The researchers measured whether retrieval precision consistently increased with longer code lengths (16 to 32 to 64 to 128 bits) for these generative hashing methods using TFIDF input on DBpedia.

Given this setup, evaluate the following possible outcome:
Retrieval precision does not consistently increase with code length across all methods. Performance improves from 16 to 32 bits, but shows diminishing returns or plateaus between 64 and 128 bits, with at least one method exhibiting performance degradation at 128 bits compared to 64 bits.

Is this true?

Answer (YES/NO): NO